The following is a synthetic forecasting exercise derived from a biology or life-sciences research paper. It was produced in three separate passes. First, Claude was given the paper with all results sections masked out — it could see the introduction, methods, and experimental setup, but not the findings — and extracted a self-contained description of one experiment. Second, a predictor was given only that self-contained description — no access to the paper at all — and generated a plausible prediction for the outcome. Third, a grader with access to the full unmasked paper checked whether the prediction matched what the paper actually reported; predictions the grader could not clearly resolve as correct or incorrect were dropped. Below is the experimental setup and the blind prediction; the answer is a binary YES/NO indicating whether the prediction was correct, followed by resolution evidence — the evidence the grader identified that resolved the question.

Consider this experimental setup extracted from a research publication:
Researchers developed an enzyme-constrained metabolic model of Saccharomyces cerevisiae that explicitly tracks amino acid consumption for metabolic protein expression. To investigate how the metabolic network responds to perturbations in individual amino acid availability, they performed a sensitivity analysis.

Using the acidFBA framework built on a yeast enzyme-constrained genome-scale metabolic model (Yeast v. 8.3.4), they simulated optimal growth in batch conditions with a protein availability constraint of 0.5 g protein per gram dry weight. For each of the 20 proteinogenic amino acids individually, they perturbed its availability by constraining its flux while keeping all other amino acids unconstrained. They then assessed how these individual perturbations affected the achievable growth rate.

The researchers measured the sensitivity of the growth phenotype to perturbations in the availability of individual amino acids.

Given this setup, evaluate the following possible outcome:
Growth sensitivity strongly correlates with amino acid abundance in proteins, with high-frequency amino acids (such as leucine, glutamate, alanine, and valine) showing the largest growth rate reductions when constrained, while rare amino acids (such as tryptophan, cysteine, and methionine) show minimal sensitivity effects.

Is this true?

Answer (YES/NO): NO